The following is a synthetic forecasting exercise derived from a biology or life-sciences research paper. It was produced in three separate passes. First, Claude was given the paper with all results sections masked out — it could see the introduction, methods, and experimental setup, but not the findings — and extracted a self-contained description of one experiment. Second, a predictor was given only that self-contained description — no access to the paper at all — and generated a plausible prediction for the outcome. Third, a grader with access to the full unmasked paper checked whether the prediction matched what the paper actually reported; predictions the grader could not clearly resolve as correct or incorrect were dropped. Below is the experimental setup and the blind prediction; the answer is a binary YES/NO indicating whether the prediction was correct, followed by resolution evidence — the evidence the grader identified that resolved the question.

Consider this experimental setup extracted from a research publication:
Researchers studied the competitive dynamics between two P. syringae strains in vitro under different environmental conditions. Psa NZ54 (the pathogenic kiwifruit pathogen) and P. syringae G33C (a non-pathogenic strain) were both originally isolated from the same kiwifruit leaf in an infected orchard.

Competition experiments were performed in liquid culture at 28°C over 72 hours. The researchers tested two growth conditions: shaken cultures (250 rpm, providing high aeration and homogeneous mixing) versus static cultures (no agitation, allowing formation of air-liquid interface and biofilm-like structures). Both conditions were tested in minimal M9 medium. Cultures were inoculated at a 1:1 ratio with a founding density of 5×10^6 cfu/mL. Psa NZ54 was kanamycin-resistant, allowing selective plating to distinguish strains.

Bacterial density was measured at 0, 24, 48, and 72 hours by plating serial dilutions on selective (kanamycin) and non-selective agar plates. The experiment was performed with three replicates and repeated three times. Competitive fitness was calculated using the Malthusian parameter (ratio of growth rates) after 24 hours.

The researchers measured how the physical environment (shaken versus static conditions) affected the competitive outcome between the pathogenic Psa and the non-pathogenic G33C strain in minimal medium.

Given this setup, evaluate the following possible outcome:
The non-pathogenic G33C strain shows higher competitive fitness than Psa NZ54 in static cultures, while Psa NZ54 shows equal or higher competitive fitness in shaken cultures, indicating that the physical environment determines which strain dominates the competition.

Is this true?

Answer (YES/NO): NO